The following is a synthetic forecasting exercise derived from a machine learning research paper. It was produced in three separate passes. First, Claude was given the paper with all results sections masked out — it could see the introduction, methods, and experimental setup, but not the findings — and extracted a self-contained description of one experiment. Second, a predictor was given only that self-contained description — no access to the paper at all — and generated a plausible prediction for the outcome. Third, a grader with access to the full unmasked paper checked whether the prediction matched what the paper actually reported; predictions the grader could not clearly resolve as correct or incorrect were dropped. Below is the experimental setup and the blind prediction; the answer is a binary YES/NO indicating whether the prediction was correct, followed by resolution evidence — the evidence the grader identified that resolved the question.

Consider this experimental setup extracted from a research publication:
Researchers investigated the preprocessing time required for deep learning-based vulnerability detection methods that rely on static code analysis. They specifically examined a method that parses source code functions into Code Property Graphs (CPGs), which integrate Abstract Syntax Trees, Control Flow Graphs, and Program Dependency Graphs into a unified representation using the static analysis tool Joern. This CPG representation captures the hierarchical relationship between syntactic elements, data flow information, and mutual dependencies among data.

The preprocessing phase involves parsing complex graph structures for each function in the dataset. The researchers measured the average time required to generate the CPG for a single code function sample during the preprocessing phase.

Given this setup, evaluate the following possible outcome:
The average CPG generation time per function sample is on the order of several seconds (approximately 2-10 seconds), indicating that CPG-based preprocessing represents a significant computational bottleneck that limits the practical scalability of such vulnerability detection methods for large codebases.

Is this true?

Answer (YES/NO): YES